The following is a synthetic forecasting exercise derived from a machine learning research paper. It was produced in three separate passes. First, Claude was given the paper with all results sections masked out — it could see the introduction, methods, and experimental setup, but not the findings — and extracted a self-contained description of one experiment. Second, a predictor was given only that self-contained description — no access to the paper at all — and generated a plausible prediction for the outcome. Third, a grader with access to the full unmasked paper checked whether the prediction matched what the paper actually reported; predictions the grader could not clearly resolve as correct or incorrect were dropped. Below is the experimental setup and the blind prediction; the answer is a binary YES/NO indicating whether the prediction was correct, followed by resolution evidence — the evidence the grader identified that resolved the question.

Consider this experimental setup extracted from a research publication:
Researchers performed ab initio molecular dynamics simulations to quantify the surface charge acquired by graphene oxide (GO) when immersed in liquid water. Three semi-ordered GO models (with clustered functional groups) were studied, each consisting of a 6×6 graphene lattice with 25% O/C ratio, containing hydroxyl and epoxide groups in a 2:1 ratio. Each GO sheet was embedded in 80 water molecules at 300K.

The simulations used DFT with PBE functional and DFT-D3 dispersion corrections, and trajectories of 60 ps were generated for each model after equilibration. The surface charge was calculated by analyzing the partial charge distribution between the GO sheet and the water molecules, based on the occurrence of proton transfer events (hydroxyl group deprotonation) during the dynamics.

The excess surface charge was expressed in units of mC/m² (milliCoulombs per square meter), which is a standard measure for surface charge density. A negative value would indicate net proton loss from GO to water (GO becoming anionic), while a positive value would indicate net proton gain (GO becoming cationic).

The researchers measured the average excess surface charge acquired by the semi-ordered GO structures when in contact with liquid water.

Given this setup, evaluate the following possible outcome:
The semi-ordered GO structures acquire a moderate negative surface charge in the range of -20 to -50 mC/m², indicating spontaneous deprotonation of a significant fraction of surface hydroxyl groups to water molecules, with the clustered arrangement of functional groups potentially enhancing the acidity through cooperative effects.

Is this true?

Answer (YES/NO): NO